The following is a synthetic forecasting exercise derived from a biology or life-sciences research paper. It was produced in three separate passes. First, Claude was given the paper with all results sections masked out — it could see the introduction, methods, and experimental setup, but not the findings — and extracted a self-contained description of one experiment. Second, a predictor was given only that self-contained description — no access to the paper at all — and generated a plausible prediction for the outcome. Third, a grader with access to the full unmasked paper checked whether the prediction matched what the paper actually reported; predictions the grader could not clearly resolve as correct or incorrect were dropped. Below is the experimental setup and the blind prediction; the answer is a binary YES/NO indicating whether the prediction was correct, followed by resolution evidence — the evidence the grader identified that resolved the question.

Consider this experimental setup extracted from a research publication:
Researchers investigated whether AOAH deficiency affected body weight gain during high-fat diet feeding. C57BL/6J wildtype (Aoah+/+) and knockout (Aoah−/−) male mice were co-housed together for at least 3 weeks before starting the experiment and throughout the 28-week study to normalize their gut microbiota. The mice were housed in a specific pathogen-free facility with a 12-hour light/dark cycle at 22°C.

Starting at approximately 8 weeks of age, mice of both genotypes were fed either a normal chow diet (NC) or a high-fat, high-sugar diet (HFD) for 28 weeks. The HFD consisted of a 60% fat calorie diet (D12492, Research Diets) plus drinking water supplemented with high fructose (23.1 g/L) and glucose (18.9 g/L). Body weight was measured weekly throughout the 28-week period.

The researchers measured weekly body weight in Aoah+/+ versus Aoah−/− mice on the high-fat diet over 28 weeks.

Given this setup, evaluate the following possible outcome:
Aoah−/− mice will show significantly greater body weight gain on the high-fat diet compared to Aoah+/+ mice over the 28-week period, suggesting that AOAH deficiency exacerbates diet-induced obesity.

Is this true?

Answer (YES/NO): YES